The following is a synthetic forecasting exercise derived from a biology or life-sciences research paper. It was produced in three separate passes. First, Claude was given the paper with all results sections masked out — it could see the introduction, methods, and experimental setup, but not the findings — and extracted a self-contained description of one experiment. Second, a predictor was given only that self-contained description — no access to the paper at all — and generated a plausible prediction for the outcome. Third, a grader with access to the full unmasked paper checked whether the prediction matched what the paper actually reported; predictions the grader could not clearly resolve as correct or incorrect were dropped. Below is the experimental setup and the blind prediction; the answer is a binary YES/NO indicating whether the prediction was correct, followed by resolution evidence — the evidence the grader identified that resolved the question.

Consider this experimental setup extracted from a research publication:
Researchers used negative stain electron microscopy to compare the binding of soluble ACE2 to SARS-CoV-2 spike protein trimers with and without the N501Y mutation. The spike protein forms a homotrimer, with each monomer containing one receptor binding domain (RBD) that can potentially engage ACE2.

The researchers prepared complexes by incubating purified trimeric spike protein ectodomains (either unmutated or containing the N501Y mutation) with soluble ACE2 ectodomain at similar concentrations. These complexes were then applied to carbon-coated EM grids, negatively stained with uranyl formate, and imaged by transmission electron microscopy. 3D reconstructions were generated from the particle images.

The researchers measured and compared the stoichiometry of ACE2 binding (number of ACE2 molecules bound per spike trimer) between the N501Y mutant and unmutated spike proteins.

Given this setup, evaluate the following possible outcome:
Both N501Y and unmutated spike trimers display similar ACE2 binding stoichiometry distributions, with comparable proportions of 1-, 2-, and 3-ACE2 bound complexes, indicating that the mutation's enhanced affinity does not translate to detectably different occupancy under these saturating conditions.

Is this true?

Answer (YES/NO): NO